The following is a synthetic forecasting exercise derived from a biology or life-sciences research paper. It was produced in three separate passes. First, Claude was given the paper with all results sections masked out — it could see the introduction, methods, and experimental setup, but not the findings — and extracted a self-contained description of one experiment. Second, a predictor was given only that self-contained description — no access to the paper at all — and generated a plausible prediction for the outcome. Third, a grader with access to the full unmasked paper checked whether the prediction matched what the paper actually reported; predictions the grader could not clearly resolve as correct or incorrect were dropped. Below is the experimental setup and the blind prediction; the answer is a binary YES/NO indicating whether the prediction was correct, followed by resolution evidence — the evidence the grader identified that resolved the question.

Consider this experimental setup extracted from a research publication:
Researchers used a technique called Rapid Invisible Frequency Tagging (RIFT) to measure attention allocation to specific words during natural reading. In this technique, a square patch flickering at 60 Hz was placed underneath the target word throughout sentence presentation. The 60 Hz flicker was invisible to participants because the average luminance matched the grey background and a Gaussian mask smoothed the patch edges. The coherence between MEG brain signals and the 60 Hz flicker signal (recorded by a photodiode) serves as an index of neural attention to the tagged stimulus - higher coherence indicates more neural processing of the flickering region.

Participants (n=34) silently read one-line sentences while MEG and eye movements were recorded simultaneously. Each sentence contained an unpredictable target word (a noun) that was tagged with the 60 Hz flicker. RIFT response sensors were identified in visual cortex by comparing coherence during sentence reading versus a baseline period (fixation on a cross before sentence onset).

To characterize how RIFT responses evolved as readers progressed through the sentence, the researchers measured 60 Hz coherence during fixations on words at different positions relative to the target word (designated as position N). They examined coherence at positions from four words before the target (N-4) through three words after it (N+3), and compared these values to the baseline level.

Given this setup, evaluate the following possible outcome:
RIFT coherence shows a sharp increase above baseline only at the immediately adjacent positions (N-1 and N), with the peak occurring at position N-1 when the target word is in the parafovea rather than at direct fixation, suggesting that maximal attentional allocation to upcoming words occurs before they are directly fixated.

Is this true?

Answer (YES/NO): NO